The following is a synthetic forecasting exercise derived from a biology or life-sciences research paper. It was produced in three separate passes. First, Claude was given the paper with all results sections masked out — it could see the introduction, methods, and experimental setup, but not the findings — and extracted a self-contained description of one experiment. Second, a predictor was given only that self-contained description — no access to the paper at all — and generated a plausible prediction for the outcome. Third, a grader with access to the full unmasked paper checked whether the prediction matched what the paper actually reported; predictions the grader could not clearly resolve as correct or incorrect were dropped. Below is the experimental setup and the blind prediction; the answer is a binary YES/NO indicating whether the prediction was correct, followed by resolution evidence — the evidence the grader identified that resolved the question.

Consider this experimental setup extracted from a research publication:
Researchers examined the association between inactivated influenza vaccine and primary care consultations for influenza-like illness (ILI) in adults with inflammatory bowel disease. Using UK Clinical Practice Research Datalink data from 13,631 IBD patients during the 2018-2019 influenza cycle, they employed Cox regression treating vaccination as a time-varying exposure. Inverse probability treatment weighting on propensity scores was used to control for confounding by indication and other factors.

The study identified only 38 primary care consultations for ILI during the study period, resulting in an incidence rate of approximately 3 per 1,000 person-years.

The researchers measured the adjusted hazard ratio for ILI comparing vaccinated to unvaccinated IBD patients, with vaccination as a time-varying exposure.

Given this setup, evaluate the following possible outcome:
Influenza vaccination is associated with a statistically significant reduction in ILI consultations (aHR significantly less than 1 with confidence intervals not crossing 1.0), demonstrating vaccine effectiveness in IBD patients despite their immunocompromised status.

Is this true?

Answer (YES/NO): NO